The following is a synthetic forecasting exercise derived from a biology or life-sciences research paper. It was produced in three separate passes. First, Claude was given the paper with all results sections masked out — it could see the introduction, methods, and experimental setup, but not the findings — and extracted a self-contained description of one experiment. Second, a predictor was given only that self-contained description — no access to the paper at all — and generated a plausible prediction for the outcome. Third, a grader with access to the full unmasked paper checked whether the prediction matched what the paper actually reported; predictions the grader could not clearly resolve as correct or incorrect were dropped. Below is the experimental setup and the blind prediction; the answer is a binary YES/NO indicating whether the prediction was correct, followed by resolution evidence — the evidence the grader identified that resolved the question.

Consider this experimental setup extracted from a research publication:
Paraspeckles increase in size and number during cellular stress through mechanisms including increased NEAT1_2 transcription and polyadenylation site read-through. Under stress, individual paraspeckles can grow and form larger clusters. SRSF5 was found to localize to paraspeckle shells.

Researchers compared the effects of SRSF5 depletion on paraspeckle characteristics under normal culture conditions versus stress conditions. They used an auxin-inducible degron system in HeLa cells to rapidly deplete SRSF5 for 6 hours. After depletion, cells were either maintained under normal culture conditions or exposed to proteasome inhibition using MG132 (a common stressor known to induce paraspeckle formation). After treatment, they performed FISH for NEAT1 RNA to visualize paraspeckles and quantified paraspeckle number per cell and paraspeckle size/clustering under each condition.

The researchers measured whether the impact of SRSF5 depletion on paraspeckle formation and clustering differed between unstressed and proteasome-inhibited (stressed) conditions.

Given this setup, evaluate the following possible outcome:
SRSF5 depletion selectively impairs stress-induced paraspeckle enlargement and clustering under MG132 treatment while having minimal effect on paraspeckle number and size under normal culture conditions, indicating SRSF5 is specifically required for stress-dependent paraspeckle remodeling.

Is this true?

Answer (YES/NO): NO